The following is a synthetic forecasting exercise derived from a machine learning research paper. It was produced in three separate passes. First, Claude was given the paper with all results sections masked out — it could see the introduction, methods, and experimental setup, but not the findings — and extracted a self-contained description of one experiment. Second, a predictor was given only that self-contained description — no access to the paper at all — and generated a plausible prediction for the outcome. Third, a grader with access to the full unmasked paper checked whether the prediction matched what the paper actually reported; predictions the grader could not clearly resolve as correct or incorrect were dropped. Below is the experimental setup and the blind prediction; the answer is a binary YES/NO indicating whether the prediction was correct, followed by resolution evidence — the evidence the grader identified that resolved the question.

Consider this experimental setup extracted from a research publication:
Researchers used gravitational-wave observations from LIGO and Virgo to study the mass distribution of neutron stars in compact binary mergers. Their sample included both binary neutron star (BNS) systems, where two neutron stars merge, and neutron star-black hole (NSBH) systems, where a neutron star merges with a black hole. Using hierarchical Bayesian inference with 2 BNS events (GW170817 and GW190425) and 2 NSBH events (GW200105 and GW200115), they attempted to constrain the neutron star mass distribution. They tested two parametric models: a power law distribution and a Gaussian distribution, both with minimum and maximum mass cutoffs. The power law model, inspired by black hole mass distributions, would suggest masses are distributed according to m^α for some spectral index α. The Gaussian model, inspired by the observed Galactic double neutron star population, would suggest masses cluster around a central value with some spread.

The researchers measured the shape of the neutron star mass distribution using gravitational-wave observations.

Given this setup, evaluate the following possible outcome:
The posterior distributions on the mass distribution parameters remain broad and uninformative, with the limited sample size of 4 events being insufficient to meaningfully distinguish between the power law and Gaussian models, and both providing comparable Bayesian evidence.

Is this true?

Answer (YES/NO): NO